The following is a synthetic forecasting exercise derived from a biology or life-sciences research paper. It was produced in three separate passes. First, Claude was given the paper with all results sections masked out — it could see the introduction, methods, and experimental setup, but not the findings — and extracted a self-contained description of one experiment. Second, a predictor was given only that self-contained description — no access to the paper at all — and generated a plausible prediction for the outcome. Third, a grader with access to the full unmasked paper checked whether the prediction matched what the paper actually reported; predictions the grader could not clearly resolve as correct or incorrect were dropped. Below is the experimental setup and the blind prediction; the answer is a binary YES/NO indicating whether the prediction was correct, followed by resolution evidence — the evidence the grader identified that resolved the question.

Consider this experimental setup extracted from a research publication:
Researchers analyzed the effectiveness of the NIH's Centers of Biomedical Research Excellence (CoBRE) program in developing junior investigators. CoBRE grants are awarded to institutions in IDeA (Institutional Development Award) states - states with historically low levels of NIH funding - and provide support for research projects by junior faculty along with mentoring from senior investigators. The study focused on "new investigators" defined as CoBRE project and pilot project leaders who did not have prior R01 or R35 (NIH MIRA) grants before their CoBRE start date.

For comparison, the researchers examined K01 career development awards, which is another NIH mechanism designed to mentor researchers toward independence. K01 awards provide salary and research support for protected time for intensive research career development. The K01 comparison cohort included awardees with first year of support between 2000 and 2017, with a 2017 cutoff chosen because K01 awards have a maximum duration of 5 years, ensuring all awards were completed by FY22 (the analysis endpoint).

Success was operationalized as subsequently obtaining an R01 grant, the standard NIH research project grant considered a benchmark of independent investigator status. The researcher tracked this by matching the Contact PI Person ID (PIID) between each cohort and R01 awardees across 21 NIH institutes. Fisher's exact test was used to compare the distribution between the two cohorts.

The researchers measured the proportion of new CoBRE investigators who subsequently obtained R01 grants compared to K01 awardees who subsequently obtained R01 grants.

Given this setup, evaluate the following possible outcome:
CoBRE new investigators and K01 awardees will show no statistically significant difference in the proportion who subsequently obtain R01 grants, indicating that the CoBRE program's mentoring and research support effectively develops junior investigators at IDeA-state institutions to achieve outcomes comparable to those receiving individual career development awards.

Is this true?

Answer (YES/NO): NO